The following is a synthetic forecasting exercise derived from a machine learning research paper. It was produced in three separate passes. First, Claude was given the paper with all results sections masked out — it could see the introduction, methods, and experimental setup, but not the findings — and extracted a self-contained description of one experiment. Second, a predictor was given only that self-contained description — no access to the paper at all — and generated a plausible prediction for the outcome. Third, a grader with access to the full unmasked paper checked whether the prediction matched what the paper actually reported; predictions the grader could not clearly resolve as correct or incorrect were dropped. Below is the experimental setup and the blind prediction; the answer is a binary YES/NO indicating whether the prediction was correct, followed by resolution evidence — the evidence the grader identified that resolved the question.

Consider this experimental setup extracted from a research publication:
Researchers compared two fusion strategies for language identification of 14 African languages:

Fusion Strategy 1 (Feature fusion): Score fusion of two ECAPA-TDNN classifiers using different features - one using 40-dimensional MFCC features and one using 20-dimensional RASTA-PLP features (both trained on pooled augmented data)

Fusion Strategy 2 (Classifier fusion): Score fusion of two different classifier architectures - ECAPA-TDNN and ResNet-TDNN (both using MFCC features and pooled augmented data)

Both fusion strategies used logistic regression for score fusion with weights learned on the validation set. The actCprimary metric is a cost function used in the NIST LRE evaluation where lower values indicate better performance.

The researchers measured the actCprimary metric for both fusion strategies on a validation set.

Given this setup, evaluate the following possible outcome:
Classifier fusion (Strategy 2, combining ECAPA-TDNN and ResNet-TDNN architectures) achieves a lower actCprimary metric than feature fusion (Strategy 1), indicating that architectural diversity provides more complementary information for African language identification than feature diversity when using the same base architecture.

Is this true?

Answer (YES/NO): NO